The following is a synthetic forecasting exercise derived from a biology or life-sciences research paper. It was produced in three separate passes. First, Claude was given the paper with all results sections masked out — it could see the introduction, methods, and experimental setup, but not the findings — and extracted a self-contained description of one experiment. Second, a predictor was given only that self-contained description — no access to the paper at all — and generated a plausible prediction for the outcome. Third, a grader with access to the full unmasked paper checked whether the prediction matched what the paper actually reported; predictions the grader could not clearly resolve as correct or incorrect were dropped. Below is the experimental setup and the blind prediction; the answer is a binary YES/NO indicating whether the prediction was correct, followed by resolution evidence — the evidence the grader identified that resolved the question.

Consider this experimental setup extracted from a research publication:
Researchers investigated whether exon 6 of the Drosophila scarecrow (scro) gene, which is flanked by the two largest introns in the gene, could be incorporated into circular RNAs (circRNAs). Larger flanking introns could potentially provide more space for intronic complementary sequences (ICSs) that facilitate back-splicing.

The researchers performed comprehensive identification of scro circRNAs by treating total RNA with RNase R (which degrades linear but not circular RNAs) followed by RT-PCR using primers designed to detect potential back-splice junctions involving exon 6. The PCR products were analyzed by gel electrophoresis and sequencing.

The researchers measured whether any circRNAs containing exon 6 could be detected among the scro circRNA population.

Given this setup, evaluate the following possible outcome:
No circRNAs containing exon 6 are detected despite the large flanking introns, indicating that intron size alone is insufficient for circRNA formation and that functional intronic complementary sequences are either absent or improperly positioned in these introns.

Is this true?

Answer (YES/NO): YES